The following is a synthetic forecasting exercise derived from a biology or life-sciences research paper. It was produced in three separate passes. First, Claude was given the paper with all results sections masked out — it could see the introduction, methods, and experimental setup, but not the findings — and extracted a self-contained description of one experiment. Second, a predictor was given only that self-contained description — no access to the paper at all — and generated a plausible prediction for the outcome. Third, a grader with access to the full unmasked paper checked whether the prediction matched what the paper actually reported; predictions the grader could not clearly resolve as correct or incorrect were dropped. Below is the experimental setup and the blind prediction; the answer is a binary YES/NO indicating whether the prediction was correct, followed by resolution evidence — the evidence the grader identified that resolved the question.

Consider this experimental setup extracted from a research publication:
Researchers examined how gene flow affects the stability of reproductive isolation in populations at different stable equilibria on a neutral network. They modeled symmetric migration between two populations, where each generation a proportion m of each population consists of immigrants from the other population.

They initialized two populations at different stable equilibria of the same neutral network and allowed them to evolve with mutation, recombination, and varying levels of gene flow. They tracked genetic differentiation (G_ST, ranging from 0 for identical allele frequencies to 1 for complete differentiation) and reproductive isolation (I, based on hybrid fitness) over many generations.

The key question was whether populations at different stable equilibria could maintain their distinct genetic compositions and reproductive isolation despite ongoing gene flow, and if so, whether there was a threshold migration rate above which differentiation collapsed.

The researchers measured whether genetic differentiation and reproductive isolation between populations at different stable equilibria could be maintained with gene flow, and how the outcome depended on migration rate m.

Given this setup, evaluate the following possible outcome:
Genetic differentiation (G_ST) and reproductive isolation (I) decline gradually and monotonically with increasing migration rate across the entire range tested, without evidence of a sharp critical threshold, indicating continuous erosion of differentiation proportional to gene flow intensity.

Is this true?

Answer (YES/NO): NO